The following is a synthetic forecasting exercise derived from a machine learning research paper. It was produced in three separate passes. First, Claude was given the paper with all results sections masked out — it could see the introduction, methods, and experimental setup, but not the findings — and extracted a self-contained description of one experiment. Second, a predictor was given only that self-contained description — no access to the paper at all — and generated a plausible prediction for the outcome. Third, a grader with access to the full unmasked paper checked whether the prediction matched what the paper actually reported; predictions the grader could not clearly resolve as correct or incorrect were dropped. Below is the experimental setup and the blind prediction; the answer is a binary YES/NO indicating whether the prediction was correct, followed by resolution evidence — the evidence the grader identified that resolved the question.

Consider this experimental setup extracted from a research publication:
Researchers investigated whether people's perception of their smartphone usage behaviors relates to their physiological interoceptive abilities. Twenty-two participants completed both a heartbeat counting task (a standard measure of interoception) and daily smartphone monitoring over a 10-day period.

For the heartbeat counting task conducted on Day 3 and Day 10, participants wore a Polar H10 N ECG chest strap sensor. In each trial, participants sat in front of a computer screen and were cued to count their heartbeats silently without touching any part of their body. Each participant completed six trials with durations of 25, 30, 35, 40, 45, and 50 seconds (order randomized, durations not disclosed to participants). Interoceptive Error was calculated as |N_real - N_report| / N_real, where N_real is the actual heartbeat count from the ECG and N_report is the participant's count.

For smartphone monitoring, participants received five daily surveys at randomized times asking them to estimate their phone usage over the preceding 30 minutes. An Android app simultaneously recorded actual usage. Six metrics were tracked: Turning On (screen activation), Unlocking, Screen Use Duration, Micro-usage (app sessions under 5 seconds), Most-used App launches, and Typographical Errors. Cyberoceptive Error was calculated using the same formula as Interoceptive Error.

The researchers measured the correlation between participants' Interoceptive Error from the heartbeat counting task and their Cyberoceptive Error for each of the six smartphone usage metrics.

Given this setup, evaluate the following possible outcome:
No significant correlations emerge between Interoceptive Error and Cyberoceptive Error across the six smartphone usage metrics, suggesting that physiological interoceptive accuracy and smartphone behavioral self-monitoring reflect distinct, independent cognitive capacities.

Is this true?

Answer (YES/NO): YES